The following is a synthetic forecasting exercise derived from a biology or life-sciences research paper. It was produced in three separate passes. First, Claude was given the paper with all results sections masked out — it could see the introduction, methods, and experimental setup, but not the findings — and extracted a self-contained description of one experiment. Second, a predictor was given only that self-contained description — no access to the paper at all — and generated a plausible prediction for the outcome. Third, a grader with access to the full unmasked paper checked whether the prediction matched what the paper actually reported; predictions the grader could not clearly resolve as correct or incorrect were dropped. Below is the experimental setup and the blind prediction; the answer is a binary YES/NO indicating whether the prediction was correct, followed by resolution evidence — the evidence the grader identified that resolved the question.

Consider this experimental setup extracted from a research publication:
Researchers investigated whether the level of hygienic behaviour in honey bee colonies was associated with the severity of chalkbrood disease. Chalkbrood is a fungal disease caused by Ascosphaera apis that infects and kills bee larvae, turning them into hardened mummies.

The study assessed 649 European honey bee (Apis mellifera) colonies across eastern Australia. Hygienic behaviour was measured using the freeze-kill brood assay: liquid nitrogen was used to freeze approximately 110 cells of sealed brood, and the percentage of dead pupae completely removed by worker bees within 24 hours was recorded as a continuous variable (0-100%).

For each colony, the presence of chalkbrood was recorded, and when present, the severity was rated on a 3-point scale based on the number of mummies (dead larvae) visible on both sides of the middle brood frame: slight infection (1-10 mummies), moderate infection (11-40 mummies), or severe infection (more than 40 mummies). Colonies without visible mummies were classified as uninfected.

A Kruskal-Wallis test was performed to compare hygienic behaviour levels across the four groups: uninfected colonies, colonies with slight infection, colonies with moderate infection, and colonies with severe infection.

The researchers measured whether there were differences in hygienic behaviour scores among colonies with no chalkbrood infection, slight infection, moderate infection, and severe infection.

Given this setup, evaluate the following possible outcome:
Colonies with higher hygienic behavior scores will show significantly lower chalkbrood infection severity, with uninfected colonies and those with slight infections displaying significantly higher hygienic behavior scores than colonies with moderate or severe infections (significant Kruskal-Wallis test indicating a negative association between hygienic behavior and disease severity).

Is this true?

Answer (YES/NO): NO